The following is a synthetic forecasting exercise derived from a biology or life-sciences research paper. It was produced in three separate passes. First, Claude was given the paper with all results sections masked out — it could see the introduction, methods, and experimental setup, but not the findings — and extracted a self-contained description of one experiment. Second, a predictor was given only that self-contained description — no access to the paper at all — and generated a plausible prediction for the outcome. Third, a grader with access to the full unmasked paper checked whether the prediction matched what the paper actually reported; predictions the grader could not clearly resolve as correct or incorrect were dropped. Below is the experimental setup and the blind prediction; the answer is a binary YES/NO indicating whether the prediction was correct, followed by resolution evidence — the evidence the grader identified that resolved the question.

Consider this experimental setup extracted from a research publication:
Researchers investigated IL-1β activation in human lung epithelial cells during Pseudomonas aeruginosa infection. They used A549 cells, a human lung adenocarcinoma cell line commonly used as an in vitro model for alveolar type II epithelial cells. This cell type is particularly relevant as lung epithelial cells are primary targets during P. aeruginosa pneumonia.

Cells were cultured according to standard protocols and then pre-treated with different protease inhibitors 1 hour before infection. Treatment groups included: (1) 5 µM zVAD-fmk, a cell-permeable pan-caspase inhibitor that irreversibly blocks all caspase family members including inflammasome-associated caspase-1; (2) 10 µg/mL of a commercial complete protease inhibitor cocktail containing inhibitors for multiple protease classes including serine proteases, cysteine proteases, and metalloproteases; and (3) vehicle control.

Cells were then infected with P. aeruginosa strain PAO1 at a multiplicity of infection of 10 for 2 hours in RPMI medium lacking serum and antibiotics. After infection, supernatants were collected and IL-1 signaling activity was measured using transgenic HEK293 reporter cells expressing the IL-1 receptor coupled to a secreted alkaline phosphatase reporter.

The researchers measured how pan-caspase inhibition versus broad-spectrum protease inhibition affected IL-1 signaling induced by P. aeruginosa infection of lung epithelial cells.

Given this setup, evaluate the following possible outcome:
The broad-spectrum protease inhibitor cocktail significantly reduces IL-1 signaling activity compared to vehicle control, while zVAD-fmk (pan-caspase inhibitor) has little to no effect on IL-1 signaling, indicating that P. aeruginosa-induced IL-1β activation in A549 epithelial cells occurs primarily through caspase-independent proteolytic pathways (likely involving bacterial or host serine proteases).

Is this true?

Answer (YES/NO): NO